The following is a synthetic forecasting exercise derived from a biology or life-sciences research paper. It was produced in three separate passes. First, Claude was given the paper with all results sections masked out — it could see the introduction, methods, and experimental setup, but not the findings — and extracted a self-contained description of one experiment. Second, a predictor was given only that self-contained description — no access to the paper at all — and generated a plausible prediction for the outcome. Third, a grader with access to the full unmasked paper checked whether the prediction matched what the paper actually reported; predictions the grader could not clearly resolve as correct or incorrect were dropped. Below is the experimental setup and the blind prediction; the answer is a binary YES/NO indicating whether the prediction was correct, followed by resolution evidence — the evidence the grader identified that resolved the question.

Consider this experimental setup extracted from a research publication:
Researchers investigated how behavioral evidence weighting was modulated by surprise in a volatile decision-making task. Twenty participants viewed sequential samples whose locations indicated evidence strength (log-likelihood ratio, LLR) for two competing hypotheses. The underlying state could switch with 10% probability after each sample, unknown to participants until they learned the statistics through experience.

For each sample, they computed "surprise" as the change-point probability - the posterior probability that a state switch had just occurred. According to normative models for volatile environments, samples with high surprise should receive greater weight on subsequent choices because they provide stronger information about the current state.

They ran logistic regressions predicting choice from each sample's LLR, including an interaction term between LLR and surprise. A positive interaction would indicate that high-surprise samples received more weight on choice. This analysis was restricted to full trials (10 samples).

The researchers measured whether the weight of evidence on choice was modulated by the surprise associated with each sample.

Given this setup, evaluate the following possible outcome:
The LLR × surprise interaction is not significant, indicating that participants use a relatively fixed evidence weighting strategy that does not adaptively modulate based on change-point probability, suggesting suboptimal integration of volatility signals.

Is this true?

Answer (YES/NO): NO